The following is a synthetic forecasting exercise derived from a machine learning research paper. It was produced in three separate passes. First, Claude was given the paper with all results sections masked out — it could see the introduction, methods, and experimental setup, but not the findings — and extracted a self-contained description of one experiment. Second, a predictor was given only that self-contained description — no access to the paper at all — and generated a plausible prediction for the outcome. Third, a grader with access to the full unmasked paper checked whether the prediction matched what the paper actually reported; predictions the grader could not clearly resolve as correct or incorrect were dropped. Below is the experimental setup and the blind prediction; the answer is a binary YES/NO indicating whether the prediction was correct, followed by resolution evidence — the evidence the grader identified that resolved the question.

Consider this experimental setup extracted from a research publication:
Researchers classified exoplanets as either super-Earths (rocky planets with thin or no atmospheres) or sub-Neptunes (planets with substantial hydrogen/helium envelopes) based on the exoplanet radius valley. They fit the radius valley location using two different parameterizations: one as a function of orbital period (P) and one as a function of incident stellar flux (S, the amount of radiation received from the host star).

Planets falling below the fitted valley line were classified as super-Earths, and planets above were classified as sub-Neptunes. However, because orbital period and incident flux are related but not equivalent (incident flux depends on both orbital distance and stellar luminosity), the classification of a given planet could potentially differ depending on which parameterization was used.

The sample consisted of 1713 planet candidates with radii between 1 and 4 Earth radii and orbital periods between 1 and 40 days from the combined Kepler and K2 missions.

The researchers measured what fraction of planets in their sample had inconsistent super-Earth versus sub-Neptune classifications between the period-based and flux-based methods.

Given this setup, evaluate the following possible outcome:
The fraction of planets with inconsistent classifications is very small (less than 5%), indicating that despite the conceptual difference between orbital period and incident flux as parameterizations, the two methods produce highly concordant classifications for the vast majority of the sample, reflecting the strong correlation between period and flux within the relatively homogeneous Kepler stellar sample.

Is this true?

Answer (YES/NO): YES